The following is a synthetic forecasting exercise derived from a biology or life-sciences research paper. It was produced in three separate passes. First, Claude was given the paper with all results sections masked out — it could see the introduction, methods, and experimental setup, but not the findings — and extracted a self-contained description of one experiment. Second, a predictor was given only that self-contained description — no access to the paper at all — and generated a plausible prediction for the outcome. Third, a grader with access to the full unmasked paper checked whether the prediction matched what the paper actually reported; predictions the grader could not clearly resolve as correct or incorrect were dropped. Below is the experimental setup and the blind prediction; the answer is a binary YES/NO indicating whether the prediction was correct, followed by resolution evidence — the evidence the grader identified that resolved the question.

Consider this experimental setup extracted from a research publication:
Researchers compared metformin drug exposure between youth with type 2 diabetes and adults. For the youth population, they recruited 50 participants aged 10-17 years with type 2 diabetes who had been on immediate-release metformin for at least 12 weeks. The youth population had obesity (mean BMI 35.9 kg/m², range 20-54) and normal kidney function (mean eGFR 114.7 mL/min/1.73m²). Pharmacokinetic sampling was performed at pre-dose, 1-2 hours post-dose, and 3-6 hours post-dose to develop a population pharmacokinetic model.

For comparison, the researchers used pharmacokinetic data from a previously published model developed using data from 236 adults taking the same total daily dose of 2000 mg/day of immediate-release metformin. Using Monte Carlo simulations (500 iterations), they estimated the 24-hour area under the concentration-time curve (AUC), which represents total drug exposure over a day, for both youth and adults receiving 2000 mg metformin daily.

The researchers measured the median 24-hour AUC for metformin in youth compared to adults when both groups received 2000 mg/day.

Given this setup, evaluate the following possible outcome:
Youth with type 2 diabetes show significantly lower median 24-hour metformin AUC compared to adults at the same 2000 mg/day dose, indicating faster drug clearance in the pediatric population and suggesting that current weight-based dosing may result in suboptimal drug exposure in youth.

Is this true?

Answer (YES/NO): YES